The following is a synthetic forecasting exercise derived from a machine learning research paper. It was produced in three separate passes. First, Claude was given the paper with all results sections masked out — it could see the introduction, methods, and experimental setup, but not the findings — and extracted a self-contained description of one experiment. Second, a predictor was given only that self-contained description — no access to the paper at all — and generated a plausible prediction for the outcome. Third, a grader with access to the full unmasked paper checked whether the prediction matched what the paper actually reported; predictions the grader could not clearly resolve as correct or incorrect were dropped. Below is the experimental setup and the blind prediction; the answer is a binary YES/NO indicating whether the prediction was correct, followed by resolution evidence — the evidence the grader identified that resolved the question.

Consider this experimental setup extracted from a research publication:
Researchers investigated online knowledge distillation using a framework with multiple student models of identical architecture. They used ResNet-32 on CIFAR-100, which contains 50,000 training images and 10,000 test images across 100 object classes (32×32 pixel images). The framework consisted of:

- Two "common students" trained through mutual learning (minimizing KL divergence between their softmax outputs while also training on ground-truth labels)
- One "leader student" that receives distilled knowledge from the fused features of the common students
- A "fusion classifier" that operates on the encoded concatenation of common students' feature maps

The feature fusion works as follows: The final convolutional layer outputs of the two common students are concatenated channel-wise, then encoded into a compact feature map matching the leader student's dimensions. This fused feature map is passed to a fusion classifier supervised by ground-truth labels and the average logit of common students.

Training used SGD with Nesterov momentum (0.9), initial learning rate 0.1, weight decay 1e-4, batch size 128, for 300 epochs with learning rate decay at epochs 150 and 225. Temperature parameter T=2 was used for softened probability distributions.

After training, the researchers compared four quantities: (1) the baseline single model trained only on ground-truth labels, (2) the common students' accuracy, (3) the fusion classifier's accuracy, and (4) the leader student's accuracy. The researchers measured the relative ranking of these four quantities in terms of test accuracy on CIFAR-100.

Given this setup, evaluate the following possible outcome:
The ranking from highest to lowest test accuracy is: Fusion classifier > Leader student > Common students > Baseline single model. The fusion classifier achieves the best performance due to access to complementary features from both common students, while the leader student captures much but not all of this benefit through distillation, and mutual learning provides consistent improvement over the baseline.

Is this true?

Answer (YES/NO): YES